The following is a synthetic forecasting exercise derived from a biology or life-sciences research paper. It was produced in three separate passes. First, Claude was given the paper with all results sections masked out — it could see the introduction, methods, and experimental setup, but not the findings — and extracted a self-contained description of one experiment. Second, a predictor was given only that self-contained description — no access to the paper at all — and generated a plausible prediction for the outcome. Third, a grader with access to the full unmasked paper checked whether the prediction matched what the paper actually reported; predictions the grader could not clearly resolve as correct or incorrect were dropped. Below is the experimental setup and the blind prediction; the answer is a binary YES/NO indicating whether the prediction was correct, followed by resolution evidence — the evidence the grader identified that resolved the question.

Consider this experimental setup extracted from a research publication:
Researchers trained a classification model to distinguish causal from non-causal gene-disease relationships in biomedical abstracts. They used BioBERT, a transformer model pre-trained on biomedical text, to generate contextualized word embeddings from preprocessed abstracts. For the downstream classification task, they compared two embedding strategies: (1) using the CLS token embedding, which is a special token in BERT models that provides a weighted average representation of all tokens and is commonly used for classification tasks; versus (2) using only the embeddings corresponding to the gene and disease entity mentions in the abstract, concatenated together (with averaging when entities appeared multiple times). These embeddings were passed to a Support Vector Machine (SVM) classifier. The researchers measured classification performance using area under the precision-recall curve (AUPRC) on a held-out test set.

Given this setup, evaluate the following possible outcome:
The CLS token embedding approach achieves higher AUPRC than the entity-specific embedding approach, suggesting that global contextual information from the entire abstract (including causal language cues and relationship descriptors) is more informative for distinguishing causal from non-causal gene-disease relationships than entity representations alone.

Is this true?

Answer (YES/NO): NO